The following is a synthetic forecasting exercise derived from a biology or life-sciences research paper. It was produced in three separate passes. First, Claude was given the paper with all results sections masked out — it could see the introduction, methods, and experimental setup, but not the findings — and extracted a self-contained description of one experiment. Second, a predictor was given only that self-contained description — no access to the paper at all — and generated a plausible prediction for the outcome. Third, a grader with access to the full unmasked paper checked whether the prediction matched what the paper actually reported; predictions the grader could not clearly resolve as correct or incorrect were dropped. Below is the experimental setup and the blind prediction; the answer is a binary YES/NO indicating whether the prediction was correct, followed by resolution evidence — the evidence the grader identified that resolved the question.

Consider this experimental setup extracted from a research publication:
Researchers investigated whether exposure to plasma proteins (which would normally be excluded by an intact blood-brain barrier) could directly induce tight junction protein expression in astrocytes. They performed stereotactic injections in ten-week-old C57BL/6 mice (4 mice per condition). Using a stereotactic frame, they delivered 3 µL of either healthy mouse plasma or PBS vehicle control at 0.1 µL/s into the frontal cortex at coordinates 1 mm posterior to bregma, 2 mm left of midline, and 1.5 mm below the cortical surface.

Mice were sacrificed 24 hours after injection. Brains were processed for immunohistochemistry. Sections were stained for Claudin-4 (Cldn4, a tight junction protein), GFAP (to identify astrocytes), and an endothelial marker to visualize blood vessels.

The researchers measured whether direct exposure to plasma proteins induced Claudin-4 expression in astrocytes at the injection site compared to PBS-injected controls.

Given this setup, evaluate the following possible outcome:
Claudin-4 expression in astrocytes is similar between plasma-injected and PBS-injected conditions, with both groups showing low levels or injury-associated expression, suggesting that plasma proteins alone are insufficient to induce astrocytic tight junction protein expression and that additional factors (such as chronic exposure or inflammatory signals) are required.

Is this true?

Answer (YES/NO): NO